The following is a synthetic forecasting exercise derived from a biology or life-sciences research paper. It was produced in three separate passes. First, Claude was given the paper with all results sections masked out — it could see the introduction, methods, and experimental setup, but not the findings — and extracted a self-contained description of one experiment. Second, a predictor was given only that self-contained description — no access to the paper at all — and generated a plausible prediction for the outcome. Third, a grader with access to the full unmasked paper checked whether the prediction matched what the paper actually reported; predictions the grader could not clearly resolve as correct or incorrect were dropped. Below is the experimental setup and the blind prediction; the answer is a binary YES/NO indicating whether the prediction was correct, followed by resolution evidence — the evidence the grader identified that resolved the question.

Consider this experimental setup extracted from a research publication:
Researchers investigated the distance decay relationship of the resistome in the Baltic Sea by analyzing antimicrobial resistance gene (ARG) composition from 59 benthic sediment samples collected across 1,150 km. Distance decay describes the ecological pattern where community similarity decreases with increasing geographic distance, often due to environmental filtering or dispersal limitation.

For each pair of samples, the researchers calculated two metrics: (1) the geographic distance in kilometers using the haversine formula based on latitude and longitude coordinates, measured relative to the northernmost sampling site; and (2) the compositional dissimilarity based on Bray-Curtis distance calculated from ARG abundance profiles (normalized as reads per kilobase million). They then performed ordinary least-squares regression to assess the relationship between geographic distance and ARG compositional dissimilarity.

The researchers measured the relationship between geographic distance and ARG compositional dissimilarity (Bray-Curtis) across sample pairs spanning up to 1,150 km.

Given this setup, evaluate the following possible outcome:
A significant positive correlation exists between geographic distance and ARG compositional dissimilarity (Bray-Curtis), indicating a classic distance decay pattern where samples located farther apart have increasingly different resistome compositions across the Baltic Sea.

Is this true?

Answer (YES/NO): YES